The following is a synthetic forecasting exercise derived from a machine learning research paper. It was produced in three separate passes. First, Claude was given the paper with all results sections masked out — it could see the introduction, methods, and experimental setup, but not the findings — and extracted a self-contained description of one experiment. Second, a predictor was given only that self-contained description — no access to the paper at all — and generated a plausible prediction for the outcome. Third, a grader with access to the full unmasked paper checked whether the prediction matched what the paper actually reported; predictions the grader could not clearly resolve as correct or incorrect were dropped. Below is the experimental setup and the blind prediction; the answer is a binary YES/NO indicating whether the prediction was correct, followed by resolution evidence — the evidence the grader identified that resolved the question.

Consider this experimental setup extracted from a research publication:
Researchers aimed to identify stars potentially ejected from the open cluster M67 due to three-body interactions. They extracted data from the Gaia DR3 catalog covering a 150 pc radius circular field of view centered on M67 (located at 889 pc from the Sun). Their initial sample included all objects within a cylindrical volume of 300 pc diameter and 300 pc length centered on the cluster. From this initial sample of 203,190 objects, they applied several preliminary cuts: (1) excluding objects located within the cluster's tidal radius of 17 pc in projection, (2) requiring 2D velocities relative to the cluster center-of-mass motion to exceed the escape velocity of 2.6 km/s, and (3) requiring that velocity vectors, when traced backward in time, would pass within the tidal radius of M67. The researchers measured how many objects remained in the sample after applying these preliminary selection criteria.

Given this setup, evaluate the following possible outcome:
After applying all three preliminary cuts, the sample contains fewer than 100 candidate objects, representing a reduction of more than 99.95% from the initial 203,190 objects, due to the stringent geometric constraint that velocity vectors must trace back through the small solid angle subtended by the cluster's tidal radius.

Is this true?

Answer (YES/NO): NO